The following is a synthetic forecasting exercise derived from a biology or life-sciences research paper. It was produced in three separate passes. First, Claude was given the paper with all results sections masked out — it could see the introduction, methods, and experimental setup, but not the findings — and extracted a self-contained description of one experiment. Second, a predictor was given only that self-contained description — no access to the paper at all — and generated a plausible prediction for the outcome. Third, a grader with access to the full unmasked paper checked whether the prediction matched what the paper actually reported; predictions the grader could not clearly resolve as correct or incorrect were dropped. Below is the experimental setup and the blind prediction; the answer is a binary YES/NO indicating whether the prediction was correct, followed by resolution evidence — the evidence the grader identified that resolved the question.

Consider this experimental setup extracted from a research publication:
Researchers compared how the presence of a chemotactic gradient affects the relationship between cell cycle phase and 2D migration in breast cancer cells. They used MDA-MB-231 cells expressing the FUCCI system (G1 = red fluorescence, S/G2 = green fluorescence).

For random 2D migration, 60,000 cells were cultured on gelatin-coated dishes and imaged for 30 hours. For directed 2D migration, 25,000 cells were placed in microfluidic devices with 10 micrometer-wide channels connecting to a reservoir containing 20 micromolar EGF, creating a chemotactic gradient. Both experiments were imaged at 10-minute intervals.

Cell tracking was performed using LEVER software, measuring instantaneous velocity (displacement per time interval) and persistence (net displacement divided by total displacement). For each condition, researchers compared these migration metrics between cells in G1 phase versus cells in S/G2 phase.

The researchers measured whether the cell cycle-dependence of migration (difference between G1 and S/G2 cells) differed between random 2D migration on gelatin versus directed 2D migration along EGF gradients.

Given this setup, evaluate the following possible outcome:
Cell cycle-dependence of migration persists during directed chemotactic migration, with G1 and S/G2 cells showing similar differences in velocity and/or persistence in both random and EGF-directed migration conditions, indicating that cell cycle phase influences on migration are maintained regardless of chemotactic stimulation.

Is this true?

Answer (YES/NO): NO